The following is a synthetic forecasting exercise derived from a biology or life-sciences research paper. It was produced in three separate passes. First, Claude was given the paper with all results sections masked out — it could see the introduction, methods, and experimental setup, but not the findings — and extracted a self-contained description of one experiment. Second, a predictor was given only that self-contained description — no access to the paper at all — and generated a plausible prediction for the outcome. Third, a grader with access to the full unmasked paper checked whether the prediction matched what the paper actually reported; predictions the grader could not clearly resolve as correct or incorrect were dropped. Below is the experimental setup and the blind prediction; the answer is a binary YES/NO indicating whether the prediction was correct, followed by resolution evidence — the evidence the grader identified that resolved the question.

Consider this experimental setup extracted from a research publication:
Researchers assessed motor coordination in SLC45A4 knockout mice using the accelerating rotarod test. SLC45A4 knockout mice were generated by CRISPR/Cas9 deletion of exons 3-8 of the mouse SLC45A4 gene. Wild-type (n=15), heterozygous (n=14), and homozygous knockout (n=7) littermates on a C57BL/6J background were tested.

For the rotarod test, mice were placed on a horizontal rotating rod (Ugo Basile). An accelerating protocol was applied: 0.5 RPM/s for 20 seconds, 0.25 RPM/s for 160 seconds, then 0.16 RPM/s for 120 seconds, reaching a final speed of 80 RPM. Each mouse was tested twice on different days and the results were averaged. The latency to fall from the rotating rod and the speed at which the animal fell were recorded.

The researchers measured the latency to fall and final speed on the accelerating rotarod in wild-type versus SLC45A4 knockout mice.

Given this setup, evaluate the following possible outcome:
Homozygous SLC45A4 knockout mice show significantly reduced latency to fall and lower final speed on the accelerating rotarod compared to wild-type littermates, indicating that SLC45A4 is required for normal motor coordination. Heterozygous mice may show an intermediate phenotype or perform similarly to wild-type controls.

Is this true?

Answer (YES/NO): NO